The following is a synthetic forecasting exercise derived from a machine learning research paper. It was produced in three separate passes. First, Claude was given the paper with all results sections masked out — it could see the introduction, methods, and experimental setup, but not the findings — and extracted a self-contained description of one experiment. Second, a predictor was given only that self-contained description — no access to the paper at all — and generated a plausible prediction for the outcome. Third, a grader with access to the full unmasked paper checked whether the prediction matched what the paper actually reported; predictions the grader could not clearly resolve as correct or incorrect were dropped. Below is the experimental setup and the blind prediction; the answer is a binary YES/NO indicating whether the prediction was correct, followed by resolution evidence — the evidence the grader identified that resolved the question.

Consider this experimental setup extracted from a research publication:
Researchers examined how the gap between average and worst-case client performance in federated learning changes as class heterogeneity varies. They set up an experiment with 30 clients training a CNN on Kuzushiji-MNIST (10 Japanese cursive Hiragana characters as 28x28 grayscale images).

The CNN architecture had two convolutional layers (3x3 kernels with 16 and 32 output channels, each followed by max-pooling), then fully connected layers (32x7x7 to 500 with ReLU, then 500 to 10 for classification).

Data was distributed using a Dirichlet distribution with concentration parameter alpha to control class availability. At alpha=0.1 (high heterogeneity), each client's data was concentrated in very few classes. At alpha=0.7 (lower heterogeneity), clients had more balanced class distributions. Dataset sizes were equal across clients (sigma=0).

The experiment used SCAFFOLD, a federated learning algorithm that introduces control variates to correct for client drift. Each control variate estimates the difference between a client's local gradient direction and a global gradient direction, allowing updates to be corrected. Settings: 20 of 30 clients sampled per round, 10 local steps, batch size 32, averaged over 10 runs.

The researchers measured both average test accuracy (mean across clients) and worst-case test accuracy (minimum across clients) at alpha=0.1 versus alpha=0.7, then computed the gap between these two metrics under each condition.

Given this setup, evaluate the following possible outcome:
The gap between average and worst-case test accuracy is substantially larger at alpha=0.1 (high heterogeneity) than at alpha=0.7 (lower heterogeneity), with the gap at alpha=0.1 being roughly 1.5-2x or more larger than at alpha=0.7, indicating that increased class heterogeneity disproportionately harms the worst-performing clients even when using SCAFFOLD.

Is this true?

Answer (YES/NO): YES